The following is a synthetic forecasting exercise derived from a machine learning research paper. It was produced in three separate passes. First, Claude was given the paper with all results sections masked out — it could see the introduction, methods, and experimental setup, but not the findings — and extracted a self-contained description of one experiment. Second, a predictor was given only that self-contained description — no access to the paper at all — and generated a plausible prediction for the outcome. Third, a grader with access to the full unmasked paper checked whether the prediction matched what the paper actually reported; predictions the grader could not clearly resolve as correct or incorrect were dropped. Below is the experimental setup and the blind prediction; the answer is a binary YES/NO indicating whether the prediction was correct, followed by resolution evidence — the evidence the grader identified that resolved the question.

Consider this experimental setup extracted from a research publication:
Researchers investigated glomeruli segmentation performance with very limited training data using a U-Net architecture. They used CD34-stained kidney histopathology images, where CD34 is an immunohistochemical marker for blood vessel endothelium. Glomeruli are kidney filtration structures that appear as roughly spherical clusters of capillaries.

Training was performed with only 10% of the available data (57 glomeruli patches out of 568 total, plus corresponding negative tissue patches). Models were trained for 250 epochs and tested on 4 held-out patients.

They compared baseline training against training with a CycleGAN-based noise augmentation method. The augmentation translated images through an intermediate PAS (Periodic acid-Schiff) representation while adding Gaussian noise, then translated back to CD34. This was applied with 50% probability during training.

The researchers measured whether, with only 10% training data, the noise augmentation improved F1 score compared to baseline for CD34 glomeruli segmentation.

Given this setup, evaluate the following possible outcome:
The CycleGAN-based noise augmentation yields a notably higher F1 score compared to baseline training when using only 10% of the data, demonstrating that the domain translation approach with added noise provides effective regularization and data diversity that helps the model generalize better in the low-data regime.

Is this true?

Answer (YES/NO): NO